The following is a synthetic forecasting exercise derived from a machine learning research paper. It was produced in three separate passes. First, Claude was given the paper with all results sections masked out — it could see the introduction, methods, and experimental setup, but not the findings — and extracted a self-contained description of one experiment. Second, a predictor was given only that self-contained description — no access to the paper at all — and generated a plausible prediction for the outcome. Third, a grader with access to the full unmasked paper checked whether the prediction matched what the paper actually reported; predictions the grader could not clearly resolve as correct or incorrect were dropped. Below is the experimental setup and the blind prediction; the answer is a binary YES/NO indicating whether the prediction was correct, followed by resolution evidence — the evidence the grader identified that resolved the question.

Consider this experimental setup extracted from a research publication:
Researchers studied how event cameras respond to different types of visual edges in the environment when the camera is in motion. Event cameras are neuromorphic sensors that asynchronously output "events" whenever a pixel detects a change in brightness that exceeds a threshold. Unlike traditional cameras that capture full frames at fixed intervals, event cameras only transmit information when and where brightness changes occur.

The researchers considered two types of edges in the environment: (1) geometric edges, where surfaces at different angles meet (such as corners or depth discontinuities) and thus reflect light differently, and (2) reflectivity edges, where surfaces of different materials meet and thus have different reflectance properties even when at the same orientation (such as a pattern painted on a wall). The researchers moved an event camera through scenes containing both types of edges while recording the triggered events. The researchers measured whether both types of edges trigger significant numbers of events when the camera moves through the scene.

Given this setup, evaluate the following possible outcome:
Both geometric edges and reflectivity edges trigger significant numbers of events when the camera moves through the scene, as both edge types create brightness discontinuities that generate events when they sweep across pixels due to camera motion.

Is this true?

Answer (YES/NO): YES